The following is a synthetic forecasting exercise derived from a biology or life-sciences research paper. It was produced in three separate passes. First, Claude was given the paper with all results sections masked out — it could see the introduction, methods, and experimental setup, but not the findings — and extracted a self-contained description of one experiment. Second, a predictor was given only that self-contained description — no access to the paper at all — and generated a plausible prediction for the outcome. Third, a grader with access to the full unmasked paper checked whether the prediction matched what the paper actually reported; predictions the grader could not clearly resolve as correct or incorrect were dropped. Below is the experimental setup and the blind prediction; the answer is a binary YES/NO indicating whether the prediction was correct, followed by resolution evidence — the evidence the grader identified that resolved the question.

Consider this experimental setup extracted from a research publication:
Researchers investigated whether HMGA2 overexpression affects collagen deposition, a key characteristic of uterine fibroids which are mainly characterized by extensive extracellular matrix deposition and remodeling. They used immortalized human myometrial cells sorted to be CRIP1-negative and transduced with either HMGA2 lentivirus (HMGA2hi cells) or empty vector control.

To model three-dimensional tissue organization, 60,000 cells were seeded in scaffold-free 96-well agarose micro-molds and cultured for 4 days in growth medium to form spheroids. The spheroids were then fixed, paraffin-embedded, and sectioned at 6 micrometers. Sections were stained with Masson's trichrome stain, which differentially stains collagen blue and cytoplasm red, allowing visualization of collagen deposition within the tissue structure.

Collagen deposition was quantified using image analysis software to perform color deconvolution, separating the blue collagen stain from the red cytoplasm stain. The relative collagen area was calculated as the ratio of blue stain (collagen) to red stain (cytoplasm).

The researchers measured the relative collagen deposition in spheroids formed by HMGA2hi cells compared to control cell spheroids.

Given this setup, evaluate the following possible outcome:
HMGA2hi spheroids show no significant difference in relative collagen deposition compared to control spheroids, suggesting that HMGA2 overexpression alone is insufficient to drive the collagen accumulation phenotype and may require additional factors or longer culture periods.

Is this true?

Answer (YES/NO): NO